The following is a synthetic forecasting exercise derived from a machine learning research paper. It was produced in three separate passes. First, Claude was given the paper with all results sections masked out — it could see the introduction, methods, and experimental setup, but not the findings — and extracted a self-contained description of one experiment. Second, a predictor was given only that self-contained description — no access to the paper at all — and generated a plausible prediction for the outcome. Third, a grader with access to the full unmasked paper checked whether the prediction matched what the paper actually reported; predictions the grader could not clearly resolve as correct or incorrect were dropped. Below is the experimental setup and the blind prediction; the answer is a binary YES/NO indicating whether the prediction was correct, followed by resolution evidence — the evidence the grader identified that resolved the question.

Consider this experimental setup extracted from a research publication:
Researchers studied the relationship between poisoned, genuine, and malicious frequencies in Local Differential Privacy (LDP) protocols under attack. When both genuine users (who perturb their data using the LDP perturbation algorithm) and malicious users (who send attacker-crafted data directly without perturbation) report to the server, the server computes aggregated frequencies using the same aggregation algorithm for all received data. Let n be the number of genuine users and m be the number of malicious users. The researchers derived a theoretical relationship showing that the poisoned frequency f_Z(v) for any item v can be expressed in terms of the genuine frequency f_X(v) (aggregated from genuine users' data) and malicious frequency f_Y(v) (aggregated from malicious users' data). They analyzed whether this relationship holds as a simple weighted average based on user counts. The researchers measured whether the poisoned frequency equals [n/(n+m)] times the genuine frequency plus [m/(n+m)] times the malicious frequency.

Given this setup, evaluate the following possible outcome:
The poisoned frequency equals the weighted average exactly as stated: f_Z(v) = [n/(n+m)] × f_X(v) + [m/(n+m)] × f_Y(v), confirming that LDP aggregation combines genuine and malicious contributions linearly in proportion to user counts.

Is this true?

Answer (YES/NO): YES